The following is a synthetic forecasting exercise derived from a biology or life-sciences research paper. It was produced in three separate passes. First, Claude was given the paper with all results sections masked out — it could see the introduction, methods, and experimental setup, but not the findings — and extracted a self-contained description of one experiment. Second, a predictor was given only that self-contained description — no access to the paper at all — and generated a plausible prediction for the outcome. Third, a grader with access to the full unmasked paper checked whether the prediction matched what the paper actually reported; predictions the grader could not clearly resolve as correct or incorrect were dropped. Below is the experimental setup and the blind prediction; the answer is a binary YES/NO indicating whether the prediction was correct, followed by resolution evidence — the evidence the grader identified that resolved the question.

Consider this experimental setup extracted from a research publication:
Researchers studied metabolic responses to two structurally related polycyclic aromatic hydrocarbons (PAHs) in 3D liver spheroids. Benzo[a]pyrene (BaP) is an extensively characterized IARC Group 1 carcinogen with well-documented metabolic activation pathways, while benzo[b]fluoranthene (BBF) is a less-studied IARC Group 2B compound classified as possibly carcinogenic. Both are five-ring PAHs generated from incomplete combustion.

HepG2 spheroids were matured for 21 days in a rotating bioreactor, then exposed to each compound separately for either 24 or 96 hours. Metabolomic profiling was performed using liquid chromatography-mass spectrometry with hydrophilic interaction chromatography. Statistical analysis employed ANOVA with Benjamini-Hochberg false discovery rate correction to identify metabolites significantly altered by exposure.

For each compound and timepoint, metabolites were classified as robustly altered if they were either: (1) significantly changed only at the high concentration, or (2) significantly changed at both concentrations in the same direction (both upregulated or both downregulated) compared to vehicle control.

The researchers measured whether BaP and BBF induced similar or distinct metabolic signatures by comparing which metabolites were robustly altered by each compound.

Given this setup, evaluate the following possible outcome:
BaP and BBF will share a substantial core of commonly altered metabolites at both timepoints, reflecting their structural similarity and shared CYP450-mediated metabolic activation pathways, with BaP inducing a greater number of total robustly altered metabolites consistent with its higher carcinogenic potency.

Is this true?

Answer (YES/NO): NO